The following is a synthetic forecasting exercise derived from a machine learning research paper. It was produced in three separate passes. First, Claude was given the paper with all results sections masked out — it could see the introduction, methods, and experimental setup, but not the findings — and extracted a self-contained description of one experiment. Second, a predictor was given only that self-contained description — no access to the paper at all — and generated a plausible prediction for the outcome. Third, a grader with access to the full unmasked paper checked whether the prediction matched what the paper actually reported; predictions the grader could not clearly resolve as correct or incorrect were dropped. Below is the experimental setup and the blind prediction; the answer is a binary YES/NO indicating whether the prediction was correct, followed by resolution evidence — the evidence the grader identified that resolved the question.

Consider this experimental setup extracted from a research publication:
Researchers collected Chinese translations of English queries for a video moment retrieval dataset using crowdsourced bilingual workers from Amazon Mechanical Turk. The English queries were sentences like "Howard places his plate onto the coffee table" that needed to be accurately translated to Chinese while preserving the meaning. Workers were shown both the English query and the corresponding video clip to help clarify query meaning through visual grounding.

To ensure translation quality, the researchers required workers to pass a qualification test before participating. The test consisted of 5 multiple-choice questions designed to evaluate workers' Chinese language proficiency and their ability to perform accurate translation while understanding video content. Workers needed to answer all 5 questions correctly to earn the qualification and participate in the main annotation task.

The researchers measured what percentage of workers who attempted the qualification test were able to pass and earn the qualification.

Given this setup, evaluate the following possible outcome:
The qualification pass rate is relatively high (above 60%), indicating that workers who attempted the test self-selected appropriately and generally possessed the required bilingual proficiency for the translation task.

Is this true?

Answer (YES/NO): NO